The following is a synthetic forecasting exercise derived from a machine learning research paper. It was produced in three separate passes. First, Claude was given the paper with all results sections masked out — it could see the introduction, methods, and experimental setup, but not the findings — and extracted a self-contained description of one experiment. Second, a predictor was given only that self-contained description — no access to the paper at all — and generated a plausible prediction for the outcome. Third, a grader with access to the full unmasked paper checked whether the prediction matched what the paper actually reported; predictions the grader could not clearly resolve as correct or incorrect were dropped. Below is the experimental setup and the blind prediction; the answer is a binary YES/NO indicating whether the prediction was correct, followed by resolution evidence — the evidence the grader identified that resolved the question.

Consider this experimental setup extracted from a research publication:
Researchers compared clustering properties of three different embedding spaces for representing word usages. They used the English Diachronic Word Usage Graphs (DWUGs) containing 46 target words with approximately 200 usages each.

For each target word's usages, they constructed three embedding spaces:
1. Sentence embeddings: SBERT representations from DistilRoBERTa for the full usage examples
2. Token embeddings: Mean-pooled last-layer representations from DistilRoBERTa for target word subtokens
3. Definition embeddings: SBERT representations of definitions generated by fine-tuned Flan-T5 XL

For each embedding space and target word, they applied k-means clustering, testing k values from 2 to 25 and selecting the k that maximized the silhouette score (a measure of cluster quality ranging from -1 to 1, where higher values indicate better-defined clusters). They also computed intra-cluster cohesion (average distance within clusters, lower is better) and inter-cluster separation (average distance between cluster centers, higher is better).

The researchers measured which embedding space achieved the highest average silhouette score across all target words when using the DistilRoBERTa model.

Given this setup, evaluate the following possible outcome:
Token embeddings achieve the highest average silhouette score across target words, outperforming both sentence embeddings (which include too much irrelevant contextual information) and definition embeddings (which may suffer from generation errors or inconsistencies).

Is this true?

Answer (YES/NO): NO